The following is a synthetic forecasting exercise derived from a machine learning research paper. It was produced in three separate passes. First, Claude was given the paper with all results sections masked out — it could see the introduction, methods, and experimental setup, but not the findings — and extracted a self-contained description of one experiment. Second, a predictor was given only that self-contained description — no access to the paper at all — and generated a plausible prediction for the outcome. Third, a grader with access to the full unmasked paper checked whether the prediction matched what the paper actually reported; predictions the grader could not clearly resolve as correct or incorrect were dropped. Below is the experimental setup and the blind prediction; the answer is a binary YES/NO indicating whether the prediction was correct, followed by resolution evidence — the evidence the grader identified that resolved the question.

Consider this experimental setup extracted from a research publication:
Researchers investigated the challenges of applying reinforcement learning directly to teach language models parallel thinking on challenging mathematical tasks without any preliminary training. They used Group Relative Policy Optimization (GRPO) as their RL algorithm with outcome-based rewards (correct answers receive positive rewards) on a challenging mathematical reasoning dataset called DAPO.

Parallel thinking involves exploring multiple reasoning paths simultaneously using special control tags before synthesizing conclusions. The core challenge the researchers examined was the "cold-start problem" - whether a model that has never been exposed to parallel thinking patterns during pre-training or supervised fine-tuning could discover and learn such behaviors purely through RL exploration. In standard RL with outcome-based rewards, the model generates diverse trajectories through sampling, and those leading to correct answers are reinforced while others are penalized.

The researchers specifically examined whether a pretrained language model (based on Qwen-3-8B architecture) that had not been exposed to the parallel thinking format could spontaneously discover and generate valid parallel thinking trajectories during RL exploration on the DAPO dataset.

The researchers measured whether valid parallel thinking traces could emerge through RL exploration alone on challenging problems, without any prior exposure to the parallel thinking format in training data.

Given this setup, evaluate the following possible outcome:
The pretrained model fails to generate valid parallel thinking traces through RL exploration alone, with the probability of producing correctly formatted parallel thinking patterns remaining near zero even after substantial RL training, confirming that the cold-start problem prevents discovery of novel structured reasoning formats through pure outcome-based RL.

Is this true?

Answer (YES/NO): YES